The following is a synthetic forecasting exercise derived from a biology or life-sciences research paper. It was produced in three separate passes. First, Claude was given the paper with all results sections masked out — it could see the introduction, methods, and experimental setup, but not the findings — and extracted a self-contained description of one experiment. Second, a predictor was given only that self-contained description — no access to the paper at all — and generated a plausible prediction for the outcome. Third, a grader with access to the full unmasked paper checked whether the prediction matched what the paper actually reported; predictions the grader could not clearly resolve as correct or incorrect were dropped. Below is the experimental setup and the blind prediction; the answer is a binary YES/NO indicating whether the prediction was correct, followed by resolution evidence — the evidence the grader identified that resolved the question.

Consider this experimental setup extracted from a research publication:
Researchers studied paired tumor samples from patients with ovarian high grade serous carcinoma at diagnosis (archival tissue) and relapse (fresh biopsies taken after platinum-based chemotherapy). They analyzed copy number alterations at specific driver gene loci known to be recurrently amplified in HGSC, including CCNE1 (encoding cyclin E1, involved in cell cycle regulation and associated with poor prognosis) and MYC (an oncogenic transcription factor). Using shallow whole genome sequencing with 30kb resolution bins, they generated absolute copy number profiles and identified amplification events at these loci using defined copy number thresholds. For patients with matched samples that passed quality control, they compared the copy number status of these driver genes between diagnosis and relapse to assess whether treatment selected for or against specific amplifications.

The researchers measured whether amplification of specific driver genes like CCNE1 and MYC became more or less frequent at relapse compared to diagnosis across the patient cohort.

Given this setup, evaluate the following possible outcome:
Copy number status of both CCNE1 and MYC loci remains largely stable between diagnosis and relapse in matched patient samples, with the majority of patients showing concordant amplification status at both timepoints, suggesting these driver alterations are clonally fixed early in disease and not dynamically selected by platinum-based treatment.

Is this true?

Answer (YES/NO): YES